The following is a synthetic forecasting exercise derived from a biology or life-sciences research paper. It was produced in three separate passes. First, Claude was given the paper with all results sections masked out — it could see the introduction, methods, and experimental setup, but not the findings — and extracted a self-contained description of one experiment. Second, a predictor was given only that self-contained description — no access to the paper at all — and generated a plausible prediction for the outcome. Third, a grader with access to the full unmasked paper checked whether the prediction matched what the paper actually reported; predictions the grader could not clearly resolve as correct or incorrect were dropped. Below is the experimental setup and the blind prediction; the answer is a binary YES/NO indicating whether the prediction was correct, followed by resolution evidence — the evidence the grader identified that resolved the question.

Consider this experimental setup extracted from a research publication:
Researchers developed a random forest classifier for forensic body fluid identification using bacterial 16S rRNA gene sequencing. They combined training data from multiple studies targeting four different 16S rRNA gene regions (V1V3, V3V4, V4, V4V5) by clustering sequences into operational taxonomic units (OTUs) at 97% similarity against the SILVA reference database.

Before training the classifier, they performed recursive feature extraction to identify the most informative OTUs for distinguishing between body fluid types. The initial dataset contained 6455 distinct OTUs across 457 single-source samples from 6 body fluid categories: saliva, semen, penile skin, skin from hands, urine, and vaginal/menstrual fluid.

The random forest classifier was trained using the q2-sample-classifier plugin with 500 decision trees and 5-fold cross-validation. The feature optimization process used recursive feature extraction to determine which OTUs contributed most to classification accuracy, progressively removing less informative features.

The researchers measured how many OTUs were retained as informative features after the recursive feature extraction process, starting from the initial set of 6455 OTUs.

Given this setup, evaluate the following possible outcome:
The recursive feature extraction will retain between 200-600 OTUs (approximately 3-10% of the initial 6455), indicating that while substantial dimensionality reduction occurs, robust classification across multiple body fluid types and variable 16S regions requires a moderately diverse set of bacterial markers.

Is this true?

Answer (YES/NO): YES